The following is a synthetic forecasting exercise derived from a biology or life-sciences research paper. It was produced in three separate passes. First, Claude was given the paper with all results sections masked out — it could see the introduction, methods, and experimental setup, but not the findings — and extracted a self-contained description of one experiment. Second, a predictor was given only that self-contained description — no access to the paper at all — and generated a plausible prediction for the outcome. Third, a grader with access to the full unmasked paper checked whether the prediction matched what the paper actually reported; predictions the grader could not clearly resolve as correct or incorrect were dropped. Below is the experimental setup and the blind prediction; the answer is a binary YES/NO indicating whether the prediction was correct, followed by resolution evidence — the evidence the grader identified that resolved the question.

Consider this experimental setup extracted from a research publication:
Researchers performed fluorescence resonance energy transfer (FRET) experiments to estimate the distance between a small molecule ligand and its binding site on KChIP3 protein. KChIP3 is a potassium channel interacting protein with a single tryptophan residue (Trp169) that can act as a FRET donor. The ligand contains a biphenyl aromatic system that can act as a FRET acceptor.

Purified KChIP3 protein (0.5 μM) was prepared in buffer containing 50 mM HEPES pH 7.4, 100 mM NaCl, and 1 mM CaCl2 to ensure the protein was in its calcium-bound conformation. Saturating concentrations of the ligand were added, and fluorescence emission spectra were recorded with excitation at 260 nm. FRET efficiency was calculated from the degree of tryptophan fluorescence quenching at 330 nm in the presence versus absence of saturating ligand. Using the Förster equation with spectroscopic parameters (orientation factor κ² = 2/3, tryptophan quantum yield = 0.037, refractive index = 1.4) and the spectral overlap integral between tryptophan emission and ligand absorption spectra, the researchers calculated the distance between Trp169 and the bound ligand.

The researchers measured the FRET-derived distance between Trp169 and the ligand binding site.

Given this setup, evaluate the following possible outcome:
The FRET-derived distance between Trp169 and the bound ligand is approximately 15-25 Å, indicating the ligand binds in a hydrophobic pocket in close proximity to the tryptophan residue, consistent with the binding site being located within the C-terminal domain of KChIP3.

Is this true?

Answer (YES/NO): NO